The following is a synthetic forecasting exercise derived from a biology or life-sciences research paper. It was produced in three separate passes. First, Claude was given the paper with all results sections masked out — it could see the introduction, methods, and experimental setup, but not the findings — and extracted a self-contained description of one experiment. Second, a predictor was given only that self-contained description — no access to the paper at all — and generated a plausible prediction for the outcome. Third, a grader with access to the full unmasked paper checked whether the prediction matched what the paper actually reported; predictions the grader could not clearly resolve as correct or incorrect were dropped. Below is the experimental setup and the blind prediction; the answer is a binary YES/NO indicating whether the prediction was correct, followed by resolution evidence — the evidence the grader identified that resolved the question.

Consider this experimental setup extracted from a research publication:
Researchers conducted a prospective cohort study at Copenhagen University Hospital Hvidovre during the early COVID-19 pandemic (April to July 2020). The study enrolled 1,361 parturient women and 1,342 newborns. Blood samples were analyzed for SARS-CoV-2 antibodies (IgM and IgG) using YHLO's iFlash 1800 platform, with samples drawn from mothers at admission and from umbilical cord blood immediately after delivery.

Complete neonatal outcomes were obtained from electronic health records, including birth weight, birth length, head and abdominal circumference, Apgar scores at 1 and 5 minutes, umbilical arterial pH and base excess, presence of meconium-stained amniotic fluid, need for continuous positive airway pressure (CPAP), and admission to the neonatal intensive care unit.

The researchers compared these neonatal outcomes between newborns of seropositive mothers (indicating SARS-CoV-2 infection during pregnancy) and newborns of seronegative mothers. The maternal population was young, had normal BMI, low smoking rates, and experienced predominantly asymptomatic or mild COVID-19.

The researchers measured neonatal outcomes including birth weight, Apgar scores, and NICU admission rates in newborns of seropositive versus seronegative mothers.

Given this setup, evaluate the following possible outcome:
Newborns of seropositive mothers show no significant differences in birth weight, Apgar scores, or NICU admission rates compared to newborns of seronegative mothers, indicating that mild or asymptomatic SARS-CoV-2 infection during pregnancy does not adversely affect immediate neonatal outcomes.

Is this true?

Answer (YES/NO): YES